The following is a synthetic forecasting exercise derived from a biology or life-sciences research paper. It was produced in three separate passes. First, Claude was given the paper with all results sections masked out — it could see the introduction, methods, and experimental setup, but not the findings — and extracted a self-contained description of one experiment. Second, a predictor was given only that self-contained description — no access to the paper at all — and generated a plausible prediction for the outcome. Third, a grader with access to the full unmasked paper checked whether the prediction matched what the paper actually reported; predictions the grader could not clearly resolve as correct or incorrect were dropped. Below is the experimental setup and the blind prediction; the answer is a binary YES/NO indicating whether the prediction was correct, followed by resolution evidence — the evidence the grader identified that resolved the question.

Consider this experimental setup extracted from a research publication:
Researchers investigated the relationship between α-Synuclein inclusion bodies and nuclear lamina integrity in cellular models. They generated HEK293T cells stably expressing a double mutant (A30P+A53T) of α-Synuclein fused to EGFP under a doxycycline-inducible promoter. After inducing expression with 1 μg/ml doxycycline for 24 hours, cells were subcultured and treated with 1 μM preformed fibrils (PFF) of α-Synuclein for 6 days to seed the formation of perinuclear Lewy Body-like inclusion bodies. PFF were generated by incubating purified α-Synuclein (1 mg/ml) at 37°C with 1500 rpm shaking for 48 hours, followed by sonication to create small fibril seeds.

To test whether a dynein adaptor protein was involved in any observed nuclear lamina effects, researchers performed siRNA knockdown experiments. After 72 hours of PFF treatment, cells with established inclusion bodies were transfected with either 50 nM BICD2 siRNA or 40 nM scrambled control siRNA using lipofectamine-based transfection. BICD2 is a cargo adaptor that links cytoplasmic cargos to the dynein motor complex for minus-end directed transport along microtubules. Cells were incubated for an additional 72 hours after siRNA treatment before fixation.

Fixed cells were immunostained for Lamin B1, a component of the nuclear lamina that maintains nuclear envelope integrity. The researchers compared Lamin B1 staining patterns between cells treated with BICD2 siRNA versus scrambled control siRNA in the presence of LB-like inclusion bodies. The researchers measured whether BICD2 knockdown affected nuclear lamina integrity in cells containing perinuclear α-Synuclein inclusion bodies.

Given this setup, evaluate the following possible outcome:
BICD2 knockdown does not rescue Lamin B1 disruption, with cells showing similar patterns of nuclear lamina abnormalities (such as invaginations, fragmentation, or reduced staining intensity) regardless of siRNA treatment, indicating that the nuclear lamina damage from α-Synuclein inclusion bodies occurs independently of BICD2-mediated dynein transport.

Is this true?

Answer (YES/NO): NO